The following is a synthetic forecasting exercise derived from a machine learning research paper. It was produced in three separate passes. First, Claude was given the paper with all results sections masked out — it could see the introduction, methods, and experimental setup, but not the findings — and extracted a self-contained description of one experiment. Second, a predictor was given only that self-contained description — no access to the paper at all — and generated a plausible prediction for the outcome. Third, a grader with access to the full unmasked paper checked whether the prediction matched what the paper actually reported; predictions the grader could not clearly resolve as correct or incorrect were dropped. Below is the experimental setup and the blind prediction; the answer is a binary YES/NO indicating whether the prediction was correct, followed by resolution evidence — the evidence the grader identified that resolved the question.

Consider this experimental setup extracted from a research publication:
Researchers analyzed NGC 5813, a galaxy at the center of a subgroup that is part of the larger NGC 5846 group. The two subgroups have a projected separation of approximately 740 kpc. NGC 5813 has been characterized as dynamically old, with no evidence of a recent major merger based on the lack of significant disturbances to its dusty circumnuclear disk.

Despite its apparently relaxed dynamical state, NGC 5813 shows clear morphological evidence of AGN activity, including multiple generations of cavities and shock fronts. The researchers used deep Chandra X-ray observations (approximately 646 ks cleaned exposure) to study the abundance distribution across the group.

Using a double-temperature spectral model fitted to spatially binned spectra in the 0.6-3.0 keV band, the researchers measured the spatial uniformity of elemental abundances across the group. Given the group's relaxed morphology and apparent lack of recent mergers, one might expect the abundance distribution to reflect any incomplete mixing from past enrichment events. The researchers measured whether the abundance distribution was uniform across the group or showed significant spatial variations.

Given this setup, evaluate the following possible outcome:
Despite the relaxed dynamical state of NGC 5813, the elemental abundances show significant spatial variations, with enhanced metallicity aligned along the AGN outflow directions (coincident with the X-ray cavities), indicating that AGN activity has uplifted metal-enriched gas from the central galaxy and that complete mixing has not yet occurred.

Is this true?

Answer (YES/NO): NO